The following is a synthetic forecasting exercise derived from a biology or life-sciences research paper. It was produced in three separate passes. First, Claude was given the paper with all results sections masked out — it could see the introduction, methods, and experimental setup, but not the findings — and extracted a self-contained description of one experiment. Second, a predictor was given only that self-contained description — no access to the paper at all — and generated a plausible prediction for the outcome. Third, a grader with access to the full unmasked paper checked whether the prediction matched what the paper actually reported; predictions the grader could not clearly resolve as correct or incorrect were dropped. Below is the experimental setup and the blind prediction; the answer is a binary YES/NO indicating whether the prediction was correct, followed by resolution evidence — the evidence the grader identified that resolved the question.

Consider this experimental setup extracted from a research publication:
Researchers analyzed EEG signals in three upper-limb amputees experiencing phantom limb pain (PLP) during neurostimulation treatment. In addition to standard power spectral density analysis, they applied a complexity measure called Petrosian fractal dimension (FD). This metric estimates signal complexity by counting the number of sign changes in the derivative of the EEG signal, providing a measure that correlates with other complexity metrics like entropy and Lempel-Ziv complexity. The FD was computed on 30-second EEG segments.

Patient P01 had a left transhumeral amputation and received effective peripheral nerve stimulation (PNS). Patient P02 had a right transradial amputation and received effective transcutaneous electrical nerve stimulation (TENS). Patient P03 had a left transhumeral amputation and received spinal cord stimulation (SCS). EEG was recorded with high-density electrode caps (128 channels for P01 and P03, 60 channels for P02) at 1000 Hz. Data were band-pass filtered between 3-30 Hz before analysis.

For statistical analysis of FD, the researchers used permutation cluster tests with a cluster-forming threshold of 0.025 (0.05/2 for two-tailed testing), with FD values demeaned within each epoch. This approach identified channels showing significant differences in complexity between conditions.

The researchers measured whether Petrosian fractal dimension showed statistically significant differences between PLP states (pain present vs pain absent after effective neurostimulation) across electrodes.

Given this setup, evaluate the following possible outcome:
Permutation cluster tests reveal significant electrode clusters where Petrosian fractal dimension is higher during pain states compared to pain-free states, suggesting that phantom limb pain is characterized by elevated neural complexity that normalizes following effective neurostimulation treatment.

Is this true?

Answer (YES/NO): NO